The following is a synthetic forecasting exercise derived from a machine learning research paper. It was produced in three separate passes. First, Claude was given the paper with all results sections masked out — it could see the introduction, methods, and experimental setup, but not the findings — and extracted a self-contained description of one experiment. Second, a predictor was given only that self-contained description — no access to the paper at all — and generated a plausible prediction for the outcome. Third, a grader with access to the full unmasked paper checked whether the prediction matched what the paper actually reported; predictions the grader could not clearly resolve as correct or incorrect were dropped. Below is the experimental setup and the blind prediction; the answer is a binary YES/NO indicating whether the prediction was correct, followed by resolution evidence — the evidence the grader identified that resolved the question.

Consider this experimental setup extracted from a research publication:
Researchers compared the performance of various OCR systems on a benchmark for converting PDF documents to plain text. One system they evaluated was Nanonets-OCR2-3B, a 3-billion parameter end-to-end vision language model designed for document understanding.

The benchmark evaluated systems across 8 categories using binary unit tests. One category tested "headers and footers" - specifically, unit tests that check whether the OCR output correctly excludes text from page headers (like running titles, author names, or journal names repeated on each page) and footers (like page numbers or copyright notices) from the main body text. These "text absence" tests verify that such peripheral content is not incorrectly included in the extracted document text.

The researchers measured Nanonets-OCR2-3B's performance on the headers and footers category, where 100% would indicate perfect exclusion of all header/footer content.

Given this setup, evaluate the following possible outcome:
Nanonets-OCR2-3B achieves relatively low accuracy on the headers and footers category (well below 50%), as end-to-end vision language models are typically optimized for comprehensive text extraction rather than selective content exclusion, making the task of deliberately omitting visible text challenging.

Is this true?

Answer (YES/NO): YES